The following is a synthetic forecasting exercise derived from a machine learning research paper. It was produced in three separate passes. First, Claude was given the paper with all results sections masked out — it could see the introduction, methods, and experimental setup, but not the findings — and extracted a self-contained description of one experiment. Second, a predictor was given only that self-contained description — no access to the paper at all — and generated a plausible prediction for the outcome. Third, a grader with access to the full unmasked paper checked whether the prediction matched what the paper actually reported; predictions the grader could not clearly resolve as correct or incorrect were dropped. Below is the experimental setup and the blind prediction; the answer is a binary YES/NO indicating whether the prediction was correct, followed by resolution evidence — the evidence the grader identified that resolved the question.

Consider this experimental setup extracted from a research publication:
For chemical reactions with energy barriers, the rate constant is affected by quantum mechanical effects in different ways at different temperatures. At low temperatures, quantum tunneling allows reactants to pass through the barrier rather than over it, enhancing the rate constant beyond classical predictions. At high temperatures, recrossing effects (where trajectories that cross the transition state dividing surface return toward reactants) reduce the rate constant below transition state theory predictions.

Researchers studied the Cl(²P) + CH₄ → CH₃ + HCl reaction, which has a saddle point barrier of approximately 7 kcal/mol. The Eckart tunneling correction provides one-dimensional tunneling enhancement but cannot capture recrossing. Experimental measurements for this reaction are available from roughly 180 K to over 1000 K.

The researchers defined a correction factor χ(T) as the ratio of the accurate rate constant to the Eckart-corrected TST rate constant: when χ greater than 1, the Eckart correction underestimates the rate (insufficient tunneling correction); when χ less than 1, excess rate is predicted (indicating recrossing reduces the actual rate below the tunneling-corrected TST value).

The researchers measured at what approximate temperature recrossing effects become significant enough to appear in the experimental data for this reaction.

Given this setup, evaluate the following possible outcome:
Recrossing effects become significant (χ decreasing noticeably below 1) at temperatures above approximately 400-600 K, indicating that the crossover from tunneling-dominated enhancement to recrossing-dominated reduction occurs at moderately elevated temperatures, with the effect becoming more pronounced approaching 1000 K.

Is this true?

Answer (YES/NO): YES